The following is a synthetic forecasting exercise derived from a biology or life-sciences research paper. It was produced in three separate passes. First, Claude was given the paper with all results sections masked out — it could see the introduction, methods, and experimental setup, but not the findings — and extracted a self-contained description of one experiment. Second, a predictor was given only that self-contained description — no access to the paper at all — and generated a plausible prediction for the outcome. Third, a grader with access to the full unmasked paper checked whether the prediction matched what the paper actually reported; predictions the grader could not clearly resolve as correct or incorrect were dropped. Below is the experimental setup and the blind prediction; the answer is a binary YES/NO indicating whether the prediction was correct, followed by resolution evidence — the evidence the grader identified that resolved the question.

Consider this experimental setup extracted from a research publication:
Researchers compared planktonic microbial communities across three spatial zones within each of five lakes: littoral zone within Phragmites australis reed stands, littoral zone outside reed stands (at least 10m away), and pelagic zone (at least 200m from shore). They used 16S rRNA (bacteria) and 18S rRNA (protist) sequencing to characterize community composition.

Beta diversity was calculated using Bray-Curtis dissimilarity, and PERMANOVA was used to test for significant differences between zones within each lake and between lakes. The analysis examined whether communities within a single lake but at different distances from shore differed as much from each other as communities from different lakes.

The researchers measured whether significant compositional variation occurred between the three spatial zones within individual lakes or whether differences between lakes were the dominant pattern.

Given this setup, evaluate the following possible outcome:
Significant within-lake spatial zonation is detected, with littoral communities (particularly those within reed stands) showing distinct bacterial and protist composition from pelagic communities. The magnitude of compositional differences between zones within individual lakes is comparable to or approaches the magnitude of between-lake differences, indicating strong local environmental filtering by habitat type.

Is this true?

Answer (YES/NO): NO